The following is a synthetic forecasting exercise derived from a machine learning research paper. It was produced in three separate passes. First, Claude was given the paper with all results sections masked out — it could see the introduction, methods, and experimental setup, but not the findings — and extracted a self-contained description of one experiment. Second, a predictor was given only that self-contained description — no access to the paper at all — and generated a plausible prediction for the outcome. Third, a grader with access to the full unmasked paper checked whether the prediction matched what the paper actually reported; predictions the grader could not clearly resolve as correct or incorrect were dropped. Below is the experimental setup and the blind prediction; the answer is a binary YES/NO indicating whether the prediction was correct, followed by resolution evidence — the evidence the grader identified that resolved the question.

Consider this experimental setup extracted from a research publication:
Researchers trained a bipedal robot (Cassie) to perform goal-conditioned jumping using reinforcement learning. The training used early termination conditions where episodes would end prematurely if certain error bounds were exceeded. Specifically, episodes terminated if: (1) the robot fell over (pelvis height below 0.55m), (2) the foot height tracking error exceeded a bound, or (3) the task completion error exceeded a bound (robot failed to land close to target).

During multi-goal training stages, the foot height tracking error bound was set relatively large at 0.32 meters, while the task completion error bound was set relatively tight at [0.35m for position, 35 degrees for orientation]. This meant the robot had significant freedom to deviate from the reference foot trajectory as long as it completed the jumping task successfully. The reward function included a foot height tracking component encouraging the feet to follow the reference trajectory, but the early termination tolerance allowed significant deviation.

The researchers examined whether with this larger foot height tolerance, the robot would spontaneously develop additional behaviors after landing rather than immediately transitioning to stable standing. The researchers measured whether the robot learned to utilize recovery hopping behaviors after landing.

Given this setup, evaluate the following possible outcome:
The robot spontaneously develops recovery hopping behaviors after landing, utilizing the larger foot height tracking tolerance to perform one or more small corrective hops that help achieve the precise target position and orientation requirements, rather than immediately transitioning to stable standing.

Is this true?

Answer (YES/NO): YES